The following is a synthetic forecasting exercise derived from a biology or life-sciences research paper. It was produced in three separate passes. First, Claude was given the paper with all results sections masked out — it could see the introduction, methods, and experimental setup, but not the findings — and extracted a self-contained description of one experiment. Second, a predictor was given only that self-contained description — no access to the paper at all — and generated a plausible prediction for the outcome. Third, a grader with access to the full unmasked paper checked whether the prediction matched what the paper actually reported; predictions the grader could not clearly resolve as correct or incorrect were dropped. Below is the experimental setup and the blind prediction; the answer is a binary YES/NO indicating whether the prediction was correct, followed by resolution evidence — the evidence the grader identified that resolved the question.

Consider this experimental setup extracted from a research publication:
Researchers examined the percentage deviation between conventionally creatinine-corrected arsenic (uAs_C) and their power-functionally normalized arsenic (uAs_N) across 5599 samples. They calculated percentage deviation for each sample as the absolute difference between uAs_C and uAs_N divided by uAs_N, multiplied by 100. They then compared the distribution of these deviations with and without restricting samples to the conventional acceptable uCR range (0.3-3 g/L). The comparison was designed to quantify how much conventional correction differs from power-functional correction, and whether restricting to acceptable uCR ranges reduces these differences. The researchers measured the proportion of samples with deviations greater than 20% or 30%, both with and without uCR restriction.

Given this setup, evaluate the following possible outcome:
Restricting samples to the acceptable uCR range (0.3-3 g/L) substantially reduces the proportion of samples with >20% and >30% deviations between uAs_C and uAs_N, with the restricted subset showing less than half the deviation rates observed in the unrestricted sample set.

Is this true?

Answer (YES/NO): NO